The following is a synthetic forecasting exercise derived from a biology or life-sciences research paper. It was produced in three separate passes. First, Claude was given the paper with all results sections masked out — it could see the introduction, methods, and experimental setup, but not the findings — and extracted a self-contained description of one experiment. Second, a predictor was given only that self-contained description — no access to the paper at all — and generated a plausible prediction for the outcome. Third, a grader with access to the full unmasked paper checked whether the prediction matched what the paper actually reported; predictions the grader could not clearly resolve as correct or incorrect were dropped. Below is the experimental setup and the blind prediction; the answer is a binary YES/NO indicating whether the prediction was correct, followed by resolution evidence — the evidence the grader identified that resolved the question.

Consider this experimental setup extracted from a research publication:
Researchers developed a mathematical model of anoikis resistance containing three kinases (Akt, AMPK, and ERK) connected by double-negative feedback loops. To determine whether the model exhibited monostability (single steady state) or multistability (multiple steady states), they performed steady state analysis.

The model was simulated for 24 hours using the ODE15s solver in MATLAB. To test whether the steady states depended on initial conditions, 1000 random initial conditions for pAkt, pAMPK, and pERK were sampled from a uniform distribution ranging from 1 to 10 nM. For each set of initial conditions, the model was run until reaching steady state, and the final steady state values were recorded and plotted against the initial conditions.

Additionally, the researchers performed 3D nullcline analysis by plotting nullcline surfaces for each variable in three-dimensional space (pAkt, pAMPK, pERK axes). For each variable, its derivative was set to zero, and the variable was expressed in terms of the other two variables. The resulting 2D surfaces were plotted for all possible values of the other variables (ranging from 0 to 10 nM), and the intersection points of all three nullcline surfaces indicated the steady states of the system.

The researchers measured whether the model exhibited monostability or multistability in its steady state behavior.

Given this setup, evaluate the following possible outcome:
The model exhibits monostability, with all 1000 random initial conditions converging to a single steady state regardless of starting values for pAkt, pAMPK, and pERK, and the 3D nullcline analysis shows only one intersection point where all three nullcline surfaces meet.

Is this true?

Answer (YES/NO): YES